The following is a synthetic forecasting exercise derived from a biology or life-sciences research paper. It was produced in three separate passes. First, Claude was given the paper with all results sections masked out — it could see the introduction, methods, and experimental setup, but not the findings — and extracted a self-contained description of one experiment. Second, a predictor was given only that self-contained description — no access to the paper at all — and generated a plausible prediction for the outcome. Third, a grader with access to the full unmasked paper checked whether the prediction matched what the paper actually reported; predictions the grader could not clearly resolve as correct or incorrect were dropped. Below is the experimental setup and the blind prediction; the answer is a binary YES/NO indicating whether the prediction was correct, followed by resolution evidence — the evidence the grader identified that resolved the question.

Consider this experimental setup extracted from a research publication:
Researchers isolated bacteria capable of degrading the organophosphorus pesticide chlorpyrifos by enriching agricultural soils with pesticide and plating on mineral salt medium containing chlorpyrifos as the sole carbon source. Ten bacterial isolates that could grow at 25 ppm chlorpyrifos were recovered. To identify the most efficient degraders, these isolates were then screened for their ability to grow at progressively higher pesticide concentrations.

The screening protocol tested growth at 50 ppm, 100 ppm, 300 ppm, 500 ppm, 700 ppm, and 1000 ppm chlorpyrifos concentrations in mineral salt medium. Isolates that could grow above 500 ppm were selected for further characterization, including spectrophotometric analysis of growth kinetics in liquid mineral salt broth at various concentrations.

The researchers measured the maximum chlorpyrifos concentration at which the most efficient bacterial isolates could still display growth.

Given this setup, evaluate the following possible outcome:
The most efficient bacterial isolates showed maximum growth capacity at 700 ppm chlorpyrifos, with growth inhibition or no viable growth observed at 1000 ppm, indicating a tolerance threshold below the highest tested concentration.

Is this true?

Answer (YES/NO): YES